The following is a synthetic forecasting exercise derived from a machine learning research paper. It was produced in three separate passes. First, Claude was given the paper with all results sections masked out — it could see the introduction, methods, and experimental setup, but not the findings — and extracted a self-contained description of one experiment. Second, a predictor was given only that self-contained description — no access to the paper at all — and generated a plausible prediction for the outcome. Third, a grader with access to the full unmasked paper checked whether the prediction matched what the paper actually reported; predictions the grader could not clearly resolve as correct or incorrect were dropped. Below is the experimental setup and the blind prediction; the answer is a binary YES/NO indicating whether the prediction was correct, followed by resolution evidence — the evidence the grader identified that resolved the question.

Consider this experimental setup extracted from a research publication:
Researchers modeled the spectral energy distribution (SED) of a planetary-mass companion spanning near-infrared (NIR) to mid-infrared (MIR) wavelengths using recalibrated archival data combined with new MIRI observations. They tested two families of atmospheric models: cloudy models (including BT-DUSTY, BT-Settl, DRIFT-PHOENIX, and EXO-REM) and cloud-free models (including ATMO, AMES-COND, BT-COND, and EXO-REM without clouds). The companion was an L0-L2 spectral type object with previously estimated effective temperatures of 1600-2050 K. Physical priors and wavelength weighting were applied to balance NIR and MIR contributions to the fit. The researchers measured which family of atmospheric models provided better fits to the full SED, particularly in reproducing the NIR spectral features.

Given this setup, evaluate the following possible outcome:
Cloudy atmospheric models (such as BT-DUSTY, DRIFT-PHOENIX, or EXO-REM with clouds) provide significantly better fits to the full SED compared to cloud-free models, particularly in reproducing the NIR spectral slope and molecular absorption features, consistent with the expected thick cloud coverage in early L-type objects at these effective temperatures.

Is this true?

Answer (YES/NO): YES